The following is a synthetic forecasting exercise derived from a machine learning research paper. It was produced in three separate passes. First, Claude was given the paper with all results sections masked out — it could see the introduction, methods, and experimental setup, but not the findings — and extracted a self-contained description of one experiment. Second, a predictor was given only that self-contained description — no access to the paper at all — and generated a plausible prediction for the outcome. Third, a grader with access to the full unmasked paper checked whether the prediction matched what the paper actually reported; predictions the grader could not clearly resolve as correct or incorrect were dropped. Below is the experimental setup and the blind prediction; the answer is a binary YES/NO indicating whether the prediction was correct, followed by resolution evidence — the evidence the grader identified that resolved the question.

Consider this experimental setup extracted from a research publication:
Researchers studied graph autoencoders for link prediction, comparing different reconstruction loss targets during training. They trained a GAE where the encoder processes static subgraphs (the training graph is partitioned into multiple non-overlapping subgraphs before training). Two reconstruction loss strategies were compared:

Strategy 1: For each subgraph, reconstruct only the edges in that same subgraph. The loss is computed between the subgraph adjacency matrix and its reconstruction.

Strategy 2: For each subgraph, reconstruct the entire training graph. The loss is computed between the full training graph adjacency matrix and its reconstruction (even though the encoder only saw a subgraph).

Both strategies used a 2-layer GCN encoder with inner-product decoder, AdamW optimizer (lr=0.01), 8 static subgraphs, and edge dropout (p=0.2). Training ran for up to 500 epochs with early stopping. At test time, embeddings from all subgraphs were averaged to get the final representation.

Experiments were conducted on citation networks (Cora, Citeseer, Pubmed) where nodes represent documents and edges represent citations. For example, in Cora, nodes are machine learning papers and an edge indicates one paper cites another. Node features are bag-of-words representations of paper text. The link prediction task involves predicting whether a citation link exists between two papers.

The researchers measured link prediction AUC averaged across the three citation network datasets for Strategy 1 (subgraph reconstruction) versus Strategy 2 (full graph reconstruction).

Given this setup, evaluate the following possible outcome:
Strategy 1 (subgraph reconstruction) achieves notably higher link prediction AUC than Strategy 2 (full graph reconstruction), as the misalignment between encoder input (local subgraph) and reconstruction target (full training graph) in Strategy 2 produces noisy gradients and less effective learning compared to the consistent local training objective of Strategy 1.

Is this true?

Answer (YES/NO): NO